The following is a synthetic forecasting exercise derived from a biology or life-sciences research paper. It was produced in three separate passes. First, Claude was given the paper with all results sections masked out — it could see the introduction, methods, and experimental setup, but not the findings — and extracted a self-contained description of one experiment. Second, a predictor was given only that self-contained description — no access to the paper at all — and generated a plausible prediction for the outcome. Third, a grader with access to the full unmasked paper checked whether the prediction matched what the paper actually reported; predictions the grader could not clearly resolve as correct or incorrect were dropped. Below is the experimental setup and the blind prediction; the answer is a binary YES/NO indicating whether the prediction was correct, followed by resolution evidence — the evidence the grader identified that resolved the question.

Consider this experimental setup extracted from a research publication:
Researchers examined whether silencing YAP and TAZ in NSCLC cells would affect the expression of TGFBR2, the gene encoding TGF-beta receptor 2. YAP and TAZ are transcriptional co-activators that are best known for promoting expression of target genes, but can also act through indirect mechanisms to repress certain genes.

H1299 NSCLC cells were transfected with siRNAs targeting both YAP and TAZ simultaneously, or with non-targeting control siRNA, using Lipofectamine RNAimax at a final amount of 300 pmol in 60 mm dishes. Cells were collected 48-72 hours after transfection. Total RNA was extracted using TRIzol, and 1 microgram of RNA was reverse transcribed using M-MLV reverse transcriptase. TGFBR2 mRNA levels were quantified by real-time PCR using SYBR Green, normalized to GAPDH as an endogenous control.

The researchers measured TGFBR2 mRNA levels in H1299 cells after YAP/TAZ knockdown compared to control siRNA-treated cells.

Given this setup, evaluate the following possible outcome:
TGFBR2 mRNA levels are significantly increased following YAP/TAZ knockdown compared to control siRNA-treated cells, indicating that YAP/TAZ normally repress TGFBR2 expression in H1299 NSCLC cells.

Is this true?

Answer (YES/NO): YES